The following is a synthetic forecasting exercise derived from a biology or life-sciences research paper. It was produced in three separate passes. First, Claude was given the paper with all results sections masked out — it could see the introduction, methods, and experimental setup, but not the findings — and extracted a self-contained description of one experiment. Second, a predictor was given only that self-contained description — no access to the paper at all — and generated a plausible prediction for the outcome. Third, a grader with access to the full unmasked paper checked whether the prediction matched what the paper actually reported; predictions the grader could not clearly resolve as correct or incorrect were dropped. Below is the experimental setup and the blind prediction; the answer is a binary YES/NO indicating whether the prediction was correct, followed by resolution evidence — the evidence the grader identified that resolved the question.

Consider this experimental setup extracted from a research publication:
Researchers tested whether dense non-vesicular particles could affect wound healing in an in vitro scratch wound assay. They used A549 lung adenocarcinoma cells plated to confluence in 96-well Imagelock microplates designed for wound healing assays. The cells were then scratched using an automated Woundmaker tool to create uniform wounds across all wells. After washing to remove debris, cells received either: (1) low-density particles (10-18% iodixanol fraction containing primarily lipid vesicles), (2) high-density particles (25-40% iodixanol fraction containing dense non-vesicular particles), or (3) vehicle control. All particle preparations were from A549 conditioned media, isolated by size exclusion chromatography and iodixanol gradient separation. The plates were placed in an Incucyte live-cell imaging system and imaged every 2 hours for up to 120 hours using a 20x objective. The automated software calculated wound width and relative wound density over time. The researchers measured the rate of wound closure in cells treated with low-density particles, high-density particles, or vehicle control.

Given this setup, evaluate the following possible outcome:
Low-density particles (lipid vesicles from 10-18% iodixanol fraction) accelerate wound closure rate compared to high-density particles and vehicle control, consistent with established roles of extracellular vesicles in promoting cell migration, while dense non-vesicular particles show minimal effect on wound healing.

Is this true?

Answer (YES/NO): NO